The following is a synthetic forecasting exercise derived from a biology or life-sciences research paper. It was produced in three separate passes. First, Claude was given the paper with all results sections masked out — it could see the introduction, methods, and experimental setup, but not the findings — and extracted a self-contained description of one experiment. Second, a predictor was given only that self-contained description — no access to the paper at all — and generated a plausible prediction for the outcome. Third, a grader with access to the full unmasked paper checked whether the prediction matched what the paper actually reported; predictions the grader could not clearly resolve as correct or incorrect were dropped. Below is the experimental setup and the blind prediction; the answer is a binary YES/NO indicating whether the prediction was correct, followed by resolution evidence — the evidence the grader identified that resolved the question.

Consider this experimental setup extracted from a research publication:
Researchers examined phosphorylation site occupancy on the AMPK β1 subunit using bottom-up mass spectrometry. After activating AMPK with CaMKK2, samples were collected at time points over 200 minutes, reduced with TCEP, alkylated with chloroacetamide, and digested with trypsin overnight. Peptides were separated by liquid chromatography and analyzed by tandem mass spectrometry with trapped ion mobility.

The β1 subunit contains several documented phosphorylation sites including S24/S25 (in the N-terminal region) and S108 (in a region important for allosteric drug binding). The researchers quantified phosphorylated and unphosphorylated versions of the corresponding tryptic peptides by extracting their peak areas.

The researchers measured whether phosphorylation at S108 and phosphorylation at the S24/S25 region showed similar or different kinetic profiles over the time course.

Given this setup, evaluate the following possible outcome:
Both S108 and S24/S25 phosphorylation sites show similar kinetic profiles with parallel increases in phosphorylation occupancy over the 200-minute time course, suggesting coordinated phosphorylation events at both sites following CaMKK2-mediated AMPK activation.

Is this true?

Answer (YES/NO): NO